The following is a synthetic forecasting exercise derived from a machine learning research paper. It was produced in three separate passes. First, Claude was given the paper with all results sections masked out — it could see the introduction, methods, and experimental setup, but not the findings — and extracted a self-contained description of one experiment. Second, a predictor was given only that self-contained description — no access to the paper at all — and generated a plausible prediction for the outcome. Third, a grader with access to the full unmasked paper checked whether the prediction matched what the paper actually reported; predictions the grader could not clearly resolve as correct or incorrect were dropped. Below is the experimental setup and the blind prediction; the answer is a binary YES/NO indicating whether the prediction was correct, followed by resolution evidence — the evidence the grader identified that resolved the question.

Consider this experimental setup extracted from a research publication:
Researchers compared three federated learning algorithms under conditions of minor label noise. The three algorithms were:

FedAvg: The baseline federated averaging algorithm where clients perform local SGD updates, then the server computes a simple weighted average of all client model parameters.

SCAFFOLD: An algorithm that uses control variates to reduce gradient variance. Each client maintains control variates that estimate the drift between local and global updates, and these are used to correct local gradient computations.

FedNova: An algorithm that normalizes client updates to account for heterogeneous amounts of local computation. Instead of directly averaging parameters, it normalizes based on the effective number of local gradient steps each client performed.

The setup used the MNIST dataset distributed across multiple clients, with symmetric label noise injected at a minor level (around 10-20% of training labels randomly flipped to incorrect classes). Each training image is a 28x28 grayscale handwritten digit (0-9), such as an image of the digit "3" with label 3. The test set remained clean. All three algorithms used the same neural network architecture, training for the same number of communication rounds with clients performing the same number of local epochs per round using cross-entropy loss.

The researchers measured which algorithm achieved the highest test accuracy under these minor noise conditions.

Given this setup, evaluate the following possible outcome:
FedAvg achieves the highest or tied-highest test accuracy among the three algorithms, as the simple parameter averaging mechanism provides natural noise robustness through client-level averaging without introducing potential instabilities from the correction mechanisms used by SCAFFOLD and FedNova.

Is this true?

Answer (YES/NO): NO